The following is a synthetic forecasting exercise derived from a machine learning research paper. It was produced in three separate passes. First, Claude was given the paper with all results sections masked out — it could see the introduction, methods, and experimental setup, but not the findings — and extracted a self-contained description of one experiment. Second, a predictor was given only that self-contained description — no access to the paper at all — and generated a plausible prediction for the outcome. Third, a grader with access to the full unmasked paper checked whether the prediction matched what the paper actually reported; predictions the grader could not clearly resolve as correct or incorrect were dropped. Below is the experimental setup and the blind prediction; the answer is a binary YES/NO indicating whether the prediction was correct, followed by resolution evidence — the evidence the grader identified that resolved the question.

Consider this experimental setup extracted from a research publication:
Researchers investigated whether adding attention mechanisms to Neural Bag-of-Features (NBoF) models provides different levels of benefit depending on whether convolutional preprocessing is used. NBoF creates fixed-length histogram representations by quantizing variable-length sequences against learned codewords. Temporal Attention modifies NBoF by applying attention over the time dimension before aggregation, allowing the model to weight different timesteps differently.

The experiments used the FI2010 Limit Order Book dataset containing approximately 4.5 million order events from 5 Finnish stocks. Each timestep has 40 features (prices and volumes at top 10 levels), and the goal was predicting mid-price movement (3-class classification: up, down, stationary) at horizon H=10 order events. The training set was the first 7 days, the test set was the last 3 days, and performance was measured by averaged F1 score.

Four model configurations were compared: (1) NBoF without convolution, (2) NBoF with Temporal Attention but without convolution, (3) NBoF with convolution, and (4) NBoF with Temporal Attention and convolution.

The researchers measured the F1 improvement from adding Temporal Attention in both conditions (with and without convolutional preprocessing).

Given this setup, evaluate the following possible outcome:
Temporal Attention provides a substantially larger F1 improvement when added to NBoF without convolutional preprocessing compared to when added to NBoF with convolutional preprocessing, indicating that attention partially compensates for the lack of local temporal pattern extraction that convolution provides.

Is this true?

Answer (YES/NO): YES